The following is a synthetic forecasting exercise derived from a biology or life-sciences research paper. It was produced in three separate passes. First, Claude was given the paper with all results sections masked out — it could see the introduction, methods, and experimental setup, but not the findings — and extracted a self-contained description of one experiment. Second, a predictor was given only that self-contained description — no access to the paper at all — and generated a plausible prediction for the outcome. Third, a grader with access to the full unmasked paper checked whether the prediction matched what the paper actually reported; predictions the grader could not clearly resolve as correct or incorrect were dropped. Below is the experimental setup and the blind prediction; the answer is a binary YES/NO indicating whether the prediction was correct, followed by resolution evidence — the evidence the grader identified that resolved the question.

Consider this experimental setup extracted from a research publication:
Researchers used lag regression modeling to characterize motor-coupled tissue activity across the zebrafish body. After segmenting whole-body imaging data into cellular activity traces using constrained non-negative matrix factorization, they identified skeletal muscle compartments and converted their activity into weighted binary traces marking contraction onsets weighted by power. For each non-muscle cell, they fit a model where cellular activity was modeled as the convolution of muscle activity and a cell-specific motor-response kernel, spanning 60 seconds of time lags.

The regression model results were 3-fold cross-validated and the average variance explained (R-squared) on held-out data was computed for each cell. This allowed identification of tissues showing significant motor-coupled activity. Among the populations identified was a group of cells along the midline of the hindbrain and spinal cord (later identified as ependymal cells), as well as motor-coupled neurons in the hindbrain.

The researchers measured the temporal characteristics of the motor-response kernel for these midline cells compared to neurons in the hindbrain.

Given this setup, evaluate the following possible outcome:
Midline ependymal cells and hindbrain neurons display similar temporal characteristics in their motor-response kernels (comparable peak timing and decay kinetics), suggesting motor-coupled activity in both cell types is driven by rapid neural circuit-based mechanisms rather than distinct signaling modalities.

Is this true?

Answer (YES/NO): NO